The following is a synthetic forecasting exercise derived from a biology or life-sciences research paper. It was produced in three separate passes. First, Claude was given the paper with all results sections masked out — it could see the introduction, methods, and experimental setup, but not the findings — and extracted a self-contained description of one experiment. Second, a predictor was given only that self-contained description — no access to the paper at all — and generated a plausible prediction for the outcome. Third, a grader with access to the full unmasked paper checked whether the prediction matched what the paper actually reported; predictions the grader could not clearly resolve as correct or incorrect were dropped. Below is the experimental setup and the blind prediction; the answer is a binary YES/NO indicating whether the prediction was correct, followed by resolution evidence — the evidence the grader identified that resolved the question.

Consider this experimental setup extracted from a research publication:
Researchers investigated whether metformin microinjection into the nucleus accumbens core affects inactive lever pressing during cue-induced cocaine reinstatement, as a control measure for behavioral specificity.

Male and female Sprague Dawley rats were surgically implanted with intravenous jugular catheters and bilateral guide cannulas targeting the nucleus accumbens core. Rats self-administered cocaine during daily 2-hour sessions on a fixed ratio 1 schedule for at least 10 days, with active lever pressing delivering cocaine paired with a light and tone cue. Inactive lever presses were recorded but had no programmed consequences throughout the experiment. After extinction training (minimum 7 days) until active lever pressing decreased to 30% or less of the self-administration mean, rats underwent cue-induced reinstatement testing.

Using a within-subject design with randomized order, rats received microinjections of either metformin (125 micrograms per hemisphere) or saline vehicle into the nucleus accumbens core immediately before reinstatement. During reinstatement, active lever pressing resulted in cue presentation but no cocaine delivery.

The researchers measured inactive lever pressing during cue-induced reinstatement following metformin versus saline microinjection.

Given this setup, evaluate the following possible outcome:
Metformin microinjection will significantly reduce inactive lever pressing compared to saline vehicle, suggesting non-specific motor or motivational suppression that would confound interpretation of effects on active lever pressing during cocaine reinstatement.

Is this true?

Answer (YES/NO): NO